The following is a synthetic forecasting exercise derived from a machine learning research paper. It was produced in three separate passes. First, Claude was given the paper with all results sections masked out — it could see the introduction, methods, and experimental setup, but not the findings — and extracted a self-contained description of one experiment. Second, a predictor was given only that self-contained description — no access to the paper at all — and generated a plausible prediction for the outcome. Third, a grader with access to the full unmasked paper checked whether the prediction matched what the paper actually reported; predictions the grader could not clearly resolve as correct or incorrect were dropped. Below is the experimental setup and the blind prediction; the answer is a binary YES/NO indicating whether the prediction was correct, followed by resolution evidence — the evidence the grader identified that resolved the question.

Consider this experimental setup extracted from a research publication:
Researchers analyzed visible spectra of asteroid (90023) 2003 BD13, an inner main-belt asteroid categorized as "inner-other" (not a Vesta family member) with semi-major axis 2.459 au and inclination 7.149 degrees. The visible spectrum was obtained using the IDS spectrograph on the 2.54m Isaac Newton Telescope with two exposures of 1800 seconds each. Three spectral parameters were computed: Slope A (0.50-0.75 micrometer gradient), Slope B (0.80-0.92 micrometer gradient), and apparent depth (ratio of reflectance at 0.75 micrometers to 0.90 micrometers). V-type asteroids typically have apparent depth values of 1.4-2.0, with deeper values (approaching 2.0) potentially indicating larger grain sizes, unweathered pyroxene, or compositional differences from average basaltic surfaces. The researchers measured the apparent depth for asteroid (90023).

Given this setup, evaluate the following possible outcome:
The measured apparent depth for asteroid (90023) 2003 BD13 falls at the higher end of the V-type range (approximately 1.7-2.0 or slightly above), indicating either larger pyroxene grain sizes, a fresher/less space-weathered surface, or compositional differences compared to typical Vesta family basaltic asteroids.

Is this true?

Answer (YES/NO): YES